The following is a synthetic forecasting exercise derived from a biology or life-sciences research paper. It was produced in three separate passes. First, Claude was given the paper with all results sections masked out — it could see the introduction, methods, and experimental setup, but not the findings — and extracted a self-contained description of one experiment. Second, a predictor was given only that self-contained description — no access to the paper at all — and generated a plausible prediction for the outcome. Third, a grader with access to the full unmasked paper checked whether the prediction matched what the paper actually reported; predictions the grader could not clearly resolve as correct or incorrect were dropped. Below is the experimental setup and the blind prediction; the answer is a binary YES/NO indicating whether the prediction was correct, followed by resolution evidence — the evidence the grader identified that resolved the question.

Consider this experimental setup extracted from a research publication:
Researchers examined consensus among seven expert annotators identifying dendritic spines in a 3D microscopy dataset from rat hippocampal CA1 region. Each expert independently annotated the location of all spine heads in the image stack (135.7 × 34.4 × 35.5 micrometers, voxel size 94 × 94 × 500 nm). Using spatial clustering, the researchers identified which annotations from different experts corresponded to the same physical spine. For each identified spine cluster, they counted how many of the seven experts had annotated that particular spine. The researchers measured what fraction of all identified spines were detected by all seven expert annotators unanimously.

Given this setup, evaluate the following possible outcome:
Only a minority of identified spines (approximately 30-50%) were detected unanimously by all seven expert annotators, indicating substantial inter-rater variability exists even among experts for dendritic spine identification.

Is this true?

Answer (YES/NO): YES